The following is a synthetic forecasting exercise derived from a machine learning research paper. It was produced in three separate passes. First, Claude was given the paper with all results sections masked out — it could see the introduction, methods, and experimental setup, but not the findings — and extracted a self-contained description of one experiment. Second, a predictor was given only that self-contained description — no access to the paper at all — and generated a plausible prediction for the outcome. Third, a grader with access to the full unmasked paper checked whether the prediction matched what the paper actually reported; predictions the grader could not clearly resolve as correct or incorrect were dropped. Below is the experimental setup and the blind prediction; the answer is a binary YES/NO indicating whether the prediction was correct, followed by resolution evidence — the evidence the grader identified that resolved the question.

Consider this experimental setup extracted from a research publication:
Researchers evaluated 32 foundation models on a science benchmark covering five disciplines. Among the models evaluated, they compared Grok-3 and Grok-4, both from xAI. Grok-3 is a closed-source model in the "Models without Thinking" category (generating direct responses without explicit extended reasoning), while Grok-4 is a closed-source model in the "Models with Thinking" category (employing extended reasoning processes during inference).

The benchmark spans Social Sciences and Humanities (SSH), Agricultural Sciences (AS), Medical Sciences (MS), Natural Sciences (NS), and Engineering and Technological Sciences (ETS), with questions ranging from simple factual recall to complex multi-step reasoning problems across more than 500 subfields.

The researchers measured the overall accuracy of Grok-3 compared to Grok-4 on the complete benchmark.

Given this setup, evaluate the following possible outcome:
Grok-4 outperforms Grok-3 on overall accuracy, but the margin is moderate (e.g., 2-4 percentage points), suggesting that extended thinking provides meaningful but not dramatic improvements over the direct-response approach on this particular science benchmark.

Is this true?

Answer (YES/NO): NO